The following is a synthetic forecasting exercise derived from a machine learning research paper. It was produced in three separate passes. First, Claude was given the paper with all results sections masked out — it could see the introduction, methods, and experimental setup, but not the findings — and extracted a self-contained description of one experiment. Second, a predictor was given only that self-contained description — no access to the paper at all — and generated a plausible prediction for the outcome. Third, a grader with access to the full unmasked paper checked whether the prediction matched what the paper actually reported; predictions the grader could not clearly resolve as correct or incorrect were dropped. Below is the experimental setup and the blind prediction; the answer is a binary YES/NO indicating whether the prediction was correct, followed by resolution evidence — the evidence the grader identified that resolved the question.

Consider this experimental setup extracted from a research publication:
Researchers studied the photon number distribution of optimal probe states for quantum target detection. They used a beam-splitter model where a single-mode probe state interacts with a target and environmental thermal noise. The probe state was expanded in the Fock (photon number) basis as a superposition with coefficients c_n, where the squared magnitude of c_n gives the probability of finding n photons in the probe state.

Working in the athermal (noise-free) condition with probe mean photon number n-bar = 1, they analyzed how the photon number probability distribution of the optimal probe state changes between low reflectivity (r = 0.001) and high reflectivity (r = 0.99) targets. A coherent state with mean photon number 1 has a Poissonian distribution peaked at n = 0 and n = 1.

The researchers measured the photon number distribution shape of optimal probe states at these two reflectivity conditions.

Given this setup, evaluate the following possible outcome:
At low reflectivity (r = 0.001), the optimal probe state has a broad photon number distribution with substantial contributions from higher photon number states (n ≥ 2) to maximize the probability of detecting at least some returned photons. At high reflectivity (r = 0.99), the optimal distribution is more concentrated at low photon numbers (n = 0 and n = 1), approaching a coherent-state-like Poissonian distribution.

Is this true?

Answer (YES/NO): NO